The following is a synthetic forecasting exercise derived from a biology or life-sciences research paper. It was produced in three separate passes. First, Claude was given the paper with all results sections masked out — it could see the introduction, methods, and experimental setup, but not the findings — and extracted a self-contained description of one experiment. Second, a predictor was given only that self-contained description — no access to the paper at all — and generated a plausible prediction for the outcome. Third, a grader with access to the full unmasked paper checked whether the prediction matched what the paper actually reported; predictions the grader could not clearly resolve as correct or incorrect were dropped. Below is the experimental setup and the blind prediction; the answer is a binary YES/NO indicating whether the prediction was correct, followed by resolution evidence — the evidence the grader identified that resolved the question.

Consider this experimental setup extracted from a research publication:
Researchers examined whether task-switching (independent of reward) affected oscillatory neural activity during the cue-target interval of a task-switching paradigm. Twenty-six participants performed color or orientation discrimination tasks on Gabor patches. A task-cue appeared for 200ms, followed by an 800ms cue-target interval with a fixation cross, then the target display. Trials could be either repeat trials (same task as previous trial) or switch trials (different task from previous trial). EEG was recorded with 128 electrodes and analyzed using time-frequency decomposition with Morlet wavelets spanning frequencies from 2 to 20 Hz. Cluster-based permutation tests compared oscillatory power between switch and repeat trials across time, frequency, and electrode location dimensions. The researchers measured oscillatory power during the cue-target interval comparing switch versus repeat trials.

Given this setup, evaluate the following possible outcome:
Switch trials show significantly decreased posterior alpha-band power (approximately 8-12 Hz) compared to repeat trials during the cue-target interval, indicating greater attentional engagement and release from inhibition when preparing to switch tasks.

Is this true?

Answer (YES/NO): YES